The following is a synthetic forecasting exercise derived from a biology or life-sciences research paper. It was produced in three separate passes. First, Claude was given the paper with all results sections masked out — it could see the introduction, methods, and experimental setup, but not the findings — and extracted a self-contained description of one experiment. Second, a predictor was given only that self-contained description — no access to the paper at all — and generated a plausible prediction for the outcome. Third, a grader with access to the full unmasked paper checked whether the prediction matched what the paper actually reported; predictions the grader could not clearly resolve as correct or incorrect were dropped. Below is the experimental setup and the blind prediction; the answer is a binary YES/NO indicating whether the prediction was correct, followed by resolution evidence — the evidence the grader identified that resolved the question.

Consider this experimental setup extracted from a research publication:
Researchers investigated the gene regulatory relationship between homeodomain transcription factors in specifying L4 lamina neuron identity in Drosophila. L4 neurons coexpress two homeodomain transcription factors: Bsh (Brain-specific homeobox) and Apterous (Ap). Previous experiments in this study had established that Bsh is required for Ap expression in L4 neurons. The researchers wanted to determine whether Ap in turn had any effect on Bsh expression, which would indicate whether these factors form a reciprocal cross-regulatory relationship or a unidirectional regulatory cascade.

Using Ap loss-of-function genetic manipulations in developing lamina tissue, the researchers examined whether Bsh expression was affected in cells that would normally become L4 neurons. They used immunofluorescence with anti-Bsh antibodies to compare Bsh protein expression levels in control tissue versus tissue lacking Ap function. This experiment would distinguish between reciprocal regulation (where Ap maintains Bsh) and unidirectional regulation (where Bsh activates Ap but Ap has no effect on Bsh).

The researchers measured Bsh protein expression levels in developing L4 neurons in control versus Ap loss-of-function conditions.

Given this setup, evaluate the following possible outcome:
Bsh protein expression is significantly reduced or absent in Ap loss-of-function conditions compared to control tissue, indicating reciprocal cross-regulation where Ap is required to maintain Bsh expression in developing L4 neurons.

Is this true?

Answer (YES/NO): NO